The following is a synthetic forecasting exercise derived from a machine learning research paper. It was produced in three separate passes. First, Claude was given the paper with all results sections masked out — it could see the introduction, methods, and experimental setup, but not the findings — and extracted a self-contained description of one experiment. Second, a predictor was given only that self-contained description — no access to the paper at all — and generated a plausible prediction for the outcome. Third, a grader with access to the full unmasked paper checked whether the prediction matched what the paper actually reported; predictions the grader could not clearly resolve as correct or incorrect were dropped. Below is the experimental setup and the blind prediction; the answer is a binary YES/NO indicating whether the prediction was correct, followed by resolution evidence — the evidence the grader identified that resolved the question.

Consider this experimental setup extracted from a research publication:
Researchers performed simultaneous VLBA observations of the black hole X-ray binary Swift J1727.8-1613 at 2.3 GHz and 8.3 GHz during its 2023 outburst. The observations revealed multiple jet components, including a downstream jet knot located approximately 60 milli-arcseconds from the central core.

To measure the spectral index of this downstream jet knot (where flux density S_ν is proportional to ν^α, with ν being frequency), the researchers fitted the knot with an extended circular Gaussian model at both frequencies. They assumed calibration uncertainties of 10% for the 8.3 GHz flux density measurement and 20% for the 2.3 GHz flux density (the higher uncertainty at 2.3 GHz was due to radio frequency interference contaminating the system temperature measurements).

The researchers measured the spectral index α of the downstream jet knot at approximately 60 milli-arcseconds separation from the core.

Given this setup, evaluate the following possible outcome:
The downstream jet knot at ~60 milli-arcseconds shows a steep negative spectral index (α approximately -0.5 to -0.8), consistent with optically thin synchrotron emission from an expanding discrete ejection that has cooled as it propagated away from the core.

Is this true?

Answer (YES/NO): NO